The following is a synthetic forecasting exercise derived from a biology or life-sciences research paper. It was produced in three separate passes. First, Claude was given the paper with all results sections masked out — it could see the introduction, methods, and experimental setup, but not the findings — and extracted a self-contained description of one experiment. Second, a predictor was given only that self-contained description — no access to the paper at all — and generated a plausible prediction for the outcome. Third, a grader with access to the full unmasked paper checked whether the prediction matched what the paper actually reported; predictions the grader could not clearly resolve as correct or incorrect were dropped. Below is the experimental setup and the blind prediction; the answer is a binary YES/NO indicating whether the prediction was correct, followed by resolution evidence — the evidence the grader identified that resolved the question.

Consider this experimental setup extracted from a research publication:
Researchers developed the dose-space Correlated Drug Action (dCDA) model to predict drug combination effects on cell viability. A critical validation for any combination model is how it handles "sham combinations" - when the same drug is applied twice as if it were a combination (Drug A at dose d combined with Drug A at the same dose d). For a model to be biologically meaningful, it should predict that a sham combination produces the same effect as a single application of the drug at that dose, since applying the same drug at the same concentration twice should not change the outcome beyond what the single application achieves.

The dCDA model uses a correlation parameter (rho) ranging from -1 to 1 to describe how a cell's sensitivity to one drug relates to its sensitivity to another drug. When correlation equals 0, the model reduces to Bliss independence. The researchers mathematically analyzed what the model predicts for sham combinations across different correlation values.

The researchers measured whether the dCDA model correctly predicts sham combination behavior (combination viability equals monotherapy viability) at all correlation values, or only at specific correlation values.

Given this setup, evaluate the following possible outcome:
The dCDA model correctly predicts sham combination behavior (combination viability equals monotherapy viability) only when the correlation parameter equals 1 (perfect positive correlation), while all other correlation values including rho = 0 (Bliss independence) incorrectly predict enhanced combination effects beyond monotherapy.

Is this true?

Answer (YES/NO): YES